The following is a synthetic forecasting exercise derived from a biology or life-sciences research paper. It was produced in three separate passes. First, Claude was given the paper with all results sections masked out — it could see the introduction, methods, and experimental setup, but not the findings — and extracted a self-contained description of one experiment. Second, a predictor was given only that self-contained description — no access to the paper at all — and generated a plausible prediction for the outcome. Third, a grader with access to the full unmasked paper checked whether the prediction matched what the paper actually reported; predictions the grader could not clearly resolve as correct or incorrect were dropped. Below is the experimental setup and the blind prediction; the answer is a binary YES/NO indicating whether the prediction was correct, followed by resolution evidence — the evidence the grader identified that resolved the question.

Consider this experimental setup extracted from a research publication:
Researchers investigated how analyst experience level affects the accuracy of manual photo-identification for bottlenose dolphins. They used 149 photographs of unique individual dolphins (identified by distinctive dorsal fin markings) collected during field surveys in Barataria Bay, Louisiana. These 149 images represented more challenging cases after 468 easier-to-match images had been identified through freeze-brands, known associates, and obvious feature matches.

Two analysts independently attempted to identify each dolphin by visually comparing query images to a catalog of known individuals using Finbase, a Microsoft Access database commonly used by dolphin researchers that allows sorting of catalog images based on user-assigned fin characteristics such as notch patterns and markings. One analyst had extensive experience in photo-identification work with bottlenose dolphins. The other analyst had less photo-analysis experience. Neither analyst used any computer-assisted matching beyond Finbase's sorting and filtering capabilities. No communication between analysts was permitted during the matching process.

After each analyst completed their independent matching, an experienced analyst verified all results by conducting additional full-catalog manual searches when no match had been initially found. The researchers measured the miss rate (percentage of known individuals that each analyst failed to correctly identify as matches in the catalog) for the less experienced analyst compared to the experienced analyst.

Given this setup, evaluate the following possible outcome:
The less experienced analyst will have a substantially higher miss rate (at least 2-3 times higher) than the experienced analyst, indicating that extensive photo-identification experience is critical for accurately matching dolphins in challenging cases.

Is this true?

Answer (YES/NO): NO